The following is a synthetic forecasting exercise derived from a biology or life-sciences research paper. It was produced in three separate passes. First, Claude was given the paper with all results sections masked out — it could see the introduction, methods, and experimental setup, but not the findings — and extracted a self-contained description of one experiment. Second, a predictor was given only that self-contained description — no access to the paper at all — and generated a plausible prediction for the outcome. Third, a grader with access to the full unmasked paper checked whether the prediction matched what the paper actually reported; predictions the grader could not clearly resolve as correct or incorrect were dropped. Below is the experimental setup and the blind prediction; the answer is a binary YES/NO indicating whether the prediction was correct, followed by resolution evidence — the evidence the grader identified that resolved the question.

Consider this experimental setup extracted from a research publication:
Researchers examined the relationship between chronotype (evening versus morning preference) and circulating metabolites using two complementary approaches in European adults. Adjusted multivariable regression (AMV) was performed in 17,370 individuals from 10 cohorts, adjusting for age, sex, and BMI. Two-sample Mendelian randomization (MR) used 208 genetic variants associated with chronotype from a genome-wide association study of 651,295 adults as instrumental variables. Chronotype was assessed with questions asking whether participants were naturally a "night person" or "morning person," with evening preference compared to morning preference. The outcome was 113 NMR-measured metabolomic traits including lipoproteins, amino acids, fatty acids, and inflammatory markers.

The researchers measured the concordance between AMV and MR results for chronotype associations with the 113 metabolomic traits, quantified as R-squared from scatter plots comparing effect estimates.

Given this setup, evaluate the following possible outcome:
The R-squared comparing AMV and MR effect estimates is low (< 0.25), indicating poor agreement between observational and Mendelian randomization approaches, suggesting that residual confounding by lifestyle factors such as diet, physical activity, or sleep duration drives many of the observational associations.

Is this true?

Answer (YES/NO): YES